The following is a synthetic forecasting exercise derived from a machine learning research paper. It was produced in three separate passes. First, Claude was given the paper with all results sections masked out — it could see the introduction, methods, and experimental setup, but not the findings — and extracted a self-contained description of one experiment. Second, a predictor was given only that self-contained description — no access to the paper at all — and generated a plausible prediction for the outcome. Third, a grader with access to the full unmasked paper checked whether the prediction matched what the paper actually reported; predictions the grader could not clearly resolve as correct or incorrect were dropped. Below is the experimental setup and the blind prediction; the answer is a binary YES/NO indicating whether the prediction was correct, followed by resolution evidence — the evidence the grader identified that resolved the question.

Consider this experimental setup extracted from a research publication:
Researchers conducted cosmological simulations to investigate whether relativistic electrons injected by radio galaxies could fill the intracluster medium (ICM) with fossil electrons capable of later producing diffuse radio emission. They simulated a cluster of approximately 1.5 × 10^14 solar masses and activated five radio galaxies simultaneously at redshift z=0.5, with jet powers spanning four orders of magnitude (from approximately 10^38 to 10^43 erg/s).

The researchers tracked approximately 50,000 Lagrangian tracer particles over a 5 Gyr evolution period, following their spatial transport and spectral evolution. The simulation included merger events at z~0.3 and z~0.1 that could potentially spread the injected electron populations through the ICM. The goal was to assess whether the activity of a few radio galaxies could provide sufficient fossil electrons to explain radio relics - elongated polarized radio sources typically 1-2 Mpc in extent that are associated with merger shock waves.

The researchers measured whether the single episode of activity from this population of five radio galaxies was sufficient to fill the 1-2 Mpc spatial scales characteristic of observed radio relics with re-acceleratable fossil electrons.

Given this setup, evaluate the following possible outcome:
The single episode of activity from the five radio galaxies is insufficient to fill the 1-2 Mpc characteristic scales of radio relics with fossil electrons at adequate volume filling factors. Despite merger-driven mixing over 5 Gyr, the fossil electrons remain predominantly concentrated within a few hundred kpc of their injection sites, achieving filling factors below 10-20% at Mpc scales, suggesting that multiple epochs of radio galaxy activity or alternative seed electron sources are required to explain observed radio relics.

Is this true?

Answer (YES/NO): YES